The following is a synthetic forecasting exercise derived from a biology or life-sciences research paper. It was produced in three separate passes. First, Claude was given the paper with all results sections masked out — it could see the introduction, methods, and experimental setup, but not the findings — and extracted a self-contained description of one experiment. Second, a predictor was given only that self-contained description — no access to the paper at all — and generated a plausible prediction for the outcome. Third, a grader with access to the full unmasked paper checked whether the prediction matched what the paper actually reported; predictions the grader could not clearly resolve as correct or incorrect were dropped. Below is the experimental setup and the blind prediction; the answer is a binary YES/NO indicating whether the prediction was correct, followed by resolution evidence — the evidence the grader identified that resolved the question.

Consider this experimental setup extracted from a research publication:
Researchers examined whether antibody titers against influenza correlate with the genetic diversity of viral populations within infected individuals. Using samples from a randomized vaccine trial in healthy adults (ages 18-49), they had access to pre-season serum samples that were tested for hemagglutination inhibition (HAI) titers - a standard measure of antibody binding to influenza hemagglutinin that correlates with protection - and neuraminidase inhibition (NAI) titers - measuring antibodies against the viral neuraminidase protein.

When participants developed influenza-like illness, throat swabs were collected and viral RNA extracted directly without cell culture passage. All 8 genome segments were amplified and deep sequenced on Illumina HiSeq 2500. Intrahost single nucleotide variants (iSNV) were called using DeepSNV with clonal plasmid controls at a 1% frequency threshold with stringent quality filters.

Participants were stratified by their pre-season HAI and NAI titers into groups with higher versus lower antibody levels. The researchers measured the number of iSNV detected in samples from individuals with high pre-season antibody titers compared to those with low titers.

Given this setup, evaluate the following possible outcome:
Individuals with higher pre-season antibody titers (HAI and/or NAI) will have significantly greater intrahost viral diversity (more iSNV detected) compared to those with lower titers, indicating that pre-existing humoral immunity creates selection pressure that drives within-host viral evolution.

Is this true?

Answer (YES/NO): NO